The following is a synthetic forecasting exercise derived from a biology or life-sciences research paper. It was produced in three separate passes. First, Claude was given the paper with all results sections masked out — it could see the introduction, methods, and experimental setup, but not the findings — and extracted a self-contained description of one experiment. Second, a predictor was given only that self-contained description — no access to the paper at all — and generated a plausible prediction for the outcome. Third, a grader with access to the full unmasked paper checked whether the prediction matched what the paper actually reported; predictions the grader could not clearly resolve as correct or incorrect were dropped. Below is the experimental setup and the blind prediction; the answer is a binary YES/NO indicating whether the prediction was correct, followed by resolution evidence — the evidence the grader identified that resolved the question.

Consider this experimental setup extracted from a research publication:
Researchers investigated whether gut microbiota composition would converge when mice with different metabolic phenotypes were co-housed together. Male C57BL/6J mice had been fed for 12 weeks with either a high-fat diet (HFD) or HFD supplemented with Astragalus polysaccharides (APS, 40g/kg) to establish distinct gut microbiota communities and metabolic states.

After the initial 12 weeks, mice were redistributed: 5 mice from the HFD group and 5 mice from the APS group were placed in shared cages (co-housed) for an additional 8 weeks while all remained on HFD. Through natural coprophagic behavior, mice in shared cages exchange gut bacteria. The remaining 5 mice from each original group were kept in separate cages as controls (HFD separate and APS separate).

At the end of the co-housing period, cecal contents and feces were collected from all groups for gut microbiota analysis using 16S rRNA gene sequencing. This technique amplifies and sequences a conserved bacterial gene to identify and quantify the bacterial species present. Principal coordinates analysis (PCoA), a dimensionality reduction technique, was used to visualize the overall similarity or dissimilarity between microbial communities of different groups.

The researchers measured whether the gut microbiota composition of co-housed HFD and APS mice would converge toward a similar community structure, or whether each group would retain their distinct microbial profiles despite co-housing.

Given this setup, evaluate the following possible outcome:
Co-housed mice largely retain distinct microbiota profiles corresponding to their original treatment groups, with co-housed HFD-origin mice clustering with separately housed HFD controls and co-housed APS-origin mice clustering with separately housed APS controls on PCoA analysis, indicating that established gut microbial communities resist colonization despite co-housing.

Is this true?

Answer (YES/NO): NO